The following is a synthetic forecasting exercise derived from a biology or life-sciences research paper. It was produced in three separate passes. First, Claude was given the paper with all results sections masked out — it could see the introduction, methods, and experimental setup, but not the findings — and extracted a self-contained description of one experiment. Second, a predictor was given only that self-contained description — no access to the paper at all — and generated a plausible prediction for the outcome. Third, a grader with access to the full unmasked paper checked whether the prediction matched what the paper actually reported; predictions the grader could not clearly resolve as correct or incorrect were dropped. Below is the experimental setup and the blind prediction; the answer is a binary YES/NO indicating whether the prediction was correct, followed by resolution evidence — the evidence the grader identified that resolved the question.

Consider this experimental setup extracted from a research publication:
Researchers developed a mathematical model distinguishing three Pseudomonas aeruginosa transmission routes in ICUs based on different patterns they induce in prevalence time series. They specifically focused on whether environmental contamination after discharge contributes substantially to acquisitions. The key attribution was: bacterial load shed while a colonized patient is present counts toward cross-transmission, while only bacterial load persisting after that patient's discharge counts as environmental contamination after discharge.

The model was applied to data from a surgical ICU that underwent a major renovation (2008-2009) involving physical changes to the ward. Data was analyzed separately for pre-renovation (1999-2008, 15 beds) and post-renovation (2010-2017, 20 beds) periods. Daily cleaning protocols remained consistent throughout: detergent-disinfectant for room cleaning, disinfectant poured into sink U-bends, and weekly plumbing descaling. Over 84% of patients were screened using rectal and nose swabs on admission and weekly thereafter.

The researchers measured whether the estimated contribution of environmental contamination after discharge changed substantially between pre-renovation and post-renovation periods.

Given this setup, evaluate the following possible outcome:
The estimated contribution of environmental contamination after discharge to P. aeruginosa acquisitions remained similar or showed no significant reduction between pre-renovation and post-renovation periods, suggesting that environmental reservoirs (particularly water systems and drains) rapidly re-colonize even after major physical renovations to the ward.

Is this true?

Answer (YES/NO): YES